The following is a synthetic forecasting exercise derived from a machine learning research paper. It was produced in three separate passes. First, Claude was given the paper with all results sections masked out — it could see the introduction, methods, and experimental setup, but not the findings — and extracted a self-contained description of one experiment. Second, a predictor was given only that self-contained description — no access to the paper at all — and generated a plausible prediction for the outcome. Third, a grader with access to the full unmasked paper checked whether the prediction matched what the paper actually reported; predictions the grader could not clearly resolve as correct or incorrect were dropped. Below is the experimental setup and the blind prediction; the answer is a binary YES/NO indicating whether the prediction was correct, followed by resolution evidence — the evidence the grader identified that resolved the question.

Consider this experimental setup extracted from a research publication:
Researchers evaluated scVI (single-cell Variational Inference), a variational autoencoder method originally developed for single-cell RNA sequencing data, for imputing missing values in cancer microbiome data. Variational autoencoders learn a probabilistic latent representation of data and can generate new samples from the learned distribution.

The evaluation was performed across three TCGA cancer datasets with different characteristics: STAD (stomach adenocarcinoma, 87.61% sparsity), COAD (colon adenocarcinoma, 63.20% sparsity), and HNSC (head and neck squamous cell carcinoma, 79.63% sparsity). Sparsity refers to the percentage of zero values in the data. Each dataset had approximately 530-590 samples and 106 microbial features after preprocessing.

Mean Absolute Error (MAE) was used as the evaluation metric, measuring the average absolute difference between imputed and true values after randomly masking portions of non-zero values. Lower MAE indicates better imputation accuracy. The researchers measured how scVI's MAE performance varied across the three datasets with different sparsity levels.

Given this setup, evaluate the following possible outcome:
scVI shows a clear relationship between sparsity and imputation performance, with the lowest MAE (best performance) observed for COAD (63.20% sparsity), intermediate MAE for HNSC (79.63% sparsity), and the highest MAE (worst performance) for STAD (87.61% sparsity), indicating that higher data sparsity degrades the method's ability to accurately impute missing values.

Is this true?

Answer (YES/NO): NO